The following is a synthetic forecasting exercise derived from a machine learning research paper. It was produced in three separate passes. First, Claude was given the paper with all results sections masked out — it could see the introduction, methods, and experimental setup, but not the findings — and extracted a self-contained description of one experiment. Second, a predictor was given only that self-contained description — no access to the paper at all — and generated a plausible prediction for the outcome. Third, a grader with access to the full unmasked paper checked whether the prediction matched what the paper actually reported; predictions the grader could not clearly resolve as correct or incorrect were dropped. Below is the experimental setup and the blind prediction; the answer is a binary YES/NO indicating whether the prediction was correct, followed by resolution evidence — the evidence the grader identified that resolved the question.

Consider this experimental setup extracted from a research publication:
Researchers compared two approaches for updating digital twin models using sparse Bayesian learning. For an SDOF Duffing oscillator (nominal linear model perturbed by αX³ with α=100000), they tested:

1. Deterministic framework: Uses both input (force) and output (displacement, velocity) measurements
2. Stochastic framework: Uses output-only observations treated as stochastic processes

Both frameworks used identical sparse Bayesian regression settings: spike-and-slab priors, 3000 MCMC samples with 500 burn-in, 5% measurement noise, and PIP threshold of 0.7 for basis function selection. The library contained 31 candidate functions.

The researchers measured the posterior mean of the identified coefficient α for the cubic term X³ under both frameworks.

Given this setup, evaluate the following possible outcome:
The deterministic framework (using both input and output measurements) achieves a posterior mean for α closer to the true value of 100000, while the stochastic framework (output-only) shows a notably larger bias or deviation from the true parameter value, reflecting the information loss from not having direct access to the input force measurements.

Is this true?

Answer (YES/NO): NO